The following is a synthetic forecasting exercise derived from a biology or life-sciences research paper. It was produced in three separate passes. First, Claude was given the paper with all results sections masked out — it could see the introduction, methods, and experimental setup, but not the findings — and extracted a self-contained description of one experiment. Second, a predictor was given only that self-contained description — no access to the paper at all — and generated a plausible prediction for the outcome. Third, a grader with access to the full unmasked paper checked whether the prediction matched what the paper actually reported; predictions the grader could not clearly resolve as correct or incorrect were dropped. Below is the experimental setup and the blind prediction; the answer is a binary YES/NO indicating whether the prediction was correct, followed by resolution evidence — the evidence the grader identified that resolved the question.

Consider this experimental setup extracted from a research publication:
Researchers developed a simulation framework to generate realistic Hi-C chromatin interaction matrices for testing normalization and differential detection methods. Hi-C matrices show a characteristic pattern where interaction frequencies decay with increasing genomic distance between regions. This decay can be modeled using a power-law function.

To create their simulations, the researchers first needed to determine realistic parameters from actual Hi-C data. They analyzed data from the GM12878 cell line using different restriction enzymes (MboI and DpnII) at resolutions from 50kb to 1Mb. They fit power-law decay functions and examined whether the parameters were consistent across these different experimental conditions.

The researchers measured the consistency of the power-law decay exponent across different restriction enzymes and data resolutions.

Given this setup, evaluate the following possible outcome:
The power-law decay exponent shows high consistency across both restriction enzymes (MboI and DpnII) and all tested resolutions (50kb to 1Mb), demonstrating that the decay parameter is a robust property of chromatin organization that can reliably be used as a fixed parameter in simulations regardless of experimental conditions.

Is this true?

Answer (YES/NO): NO